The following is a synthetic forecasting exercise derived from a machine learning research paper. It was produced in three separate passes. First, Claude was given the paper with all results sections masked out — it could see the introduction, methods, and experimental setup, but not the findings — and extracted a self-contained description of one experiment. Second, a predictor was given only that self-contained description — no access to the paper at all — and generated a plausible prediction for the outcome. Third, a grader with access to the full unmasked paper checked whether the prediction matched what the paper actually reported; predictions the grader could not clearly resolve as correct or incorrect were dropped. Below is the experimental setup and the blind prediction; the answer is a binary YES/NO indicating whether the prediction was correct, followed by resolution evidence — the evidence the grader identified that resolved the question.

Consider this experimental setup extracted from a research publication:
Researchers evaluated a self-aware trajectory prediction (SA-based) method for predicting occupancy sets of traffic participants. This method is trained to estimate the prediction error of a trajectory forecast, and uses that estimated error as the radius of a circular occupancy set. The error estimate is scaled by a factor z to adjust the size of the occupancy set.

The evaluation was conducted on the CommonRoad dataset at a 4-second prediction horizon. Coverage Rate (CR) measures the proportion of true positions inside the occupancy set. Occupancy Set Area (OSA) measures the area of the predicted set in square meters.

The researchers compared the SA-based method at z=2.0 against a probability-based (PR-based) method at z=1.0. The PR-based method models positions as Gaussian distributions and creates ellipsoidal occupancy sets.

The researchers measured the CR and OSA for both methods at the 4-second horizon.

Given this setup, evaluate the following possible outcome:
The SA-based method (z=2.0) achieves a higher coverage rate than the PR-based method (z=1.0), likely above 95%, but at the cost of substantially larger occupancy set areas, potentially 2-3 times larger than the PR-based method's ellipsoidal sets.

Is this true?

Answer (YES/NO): NO